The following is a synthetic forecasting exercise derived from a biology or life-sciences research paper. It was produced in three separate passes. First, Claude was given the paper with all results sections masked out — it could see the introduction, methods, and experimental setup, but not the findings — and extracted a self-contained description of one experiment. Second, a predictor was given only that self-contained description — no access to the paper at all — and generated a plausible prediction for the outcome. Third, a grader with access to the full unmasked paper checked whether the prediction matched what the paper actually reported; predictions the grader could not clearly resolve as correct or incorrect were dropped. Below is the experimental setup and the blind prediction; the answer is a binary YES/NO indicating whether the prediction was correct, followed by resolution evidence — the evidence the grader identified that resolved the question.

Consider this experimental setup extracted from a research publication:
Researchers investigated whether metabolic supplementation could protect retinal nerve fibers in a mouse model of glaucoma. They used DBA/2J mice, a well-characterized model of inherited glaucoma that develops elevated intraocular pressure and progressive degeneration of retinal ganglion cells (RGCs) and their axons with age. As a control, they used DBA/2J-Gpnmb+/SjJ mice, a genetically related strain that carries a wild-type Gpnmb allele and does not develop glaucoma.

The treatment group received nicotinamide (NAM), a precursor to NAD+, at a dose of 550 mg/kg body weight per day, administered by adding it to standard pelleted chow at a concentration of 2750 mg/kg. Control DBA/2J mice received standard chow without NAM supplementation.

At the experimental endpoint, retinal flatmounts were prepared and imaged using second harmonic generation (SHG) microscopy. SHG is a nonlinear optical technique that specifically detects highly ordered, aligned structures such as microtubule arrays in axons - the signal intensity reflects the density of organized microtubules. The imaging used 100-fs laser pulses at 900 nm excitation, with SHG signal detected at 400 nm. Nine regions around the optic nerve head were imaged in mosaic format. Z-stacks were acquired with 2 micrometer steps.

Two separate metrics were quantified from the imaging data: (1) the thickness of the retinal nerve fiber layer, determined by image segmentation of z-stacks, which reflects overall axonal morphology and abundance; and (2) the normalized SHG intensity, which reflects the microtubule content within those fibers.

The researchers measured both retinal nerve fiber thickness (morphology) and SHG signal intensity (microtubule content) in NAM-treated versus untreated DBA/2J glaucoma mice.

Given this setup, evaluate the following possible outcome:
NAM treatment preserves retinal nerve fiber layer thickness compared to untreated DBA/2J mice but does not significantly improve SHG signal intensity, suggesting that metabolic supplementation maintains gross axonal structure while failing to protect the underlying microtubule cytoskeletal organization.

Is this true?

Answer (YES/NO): YES